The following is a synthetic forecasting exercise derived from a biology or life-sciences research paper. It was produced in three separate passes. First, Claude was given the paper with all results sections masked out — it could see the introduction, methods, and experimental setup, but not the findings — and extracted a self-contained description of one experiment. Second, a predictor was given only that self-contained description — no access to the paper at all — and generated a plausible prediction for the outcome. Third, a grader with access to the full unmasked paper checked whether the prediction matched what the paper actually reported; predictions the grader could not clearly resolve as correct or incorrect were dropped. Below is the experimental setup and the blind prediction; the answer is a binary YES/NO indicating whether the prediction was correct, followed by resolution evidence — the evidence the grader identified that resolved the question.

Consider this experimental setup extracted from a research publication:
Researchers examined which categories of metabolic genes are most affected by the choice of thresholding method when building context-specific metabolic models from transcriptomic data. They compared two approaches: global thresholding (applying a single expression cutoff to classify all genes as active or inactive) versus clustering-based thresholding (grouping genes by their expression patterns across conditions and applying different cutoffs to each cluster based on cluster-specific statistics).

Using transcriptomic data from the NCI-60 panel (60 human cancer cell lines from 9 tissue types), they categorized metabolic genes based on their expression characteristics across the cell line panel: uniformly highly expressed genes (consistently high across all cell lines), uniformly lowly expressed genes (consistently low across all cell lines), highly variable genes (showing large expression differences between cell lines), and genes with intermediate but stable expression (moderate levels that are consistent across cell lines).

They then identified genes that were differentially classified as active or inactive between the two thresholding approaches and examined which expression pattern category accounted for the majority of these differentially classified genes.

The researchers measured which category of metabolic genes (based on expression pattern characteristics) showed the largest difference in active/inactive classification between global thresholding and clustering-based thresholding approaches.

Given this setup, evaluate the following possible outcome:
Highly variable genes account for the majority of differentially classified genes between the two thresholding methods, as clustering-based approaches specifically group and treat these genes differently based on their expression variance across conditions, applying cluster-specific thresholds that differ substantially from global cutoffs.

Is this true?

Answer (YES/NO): NO